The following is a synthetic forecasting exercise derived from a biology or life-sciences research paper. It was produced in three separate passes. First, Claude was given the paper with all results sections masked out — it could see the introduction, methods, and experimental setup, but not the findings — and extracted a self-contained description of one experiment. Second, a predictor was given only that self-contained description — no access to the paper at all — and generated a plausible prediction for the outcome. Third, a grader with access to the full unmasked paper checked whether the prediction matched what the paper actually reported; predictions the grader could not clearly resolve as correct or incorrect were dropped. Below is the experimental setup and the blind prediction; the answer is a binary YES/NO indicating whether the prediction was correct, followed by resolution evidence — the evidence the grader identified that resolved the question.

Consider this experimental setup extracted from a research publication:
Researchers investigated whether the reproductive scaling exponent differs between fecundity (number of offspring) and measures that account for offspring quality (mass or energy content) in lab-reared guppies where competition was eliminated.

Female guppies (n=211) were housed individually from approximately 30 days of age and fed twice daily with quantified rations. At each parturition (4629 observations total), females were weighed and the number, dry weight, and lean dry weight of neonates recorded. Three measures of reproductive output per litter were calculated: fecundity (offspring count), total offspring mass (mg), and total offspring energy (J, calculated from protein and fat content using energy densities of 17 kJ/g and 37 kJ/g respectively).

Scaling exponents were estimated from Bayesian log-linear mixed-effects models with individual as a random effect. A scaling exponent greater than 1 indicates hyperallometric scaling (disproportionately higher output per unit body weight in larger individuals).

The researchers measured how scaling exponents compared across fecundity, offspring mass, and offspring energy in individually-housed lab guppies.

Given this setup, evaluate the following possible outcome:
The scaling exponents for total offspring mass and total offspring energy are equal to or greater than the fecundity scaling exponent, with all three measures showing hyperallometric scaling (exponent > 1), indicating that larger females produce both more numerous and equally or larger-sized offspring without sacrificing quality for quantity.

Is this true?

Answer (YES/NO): NO